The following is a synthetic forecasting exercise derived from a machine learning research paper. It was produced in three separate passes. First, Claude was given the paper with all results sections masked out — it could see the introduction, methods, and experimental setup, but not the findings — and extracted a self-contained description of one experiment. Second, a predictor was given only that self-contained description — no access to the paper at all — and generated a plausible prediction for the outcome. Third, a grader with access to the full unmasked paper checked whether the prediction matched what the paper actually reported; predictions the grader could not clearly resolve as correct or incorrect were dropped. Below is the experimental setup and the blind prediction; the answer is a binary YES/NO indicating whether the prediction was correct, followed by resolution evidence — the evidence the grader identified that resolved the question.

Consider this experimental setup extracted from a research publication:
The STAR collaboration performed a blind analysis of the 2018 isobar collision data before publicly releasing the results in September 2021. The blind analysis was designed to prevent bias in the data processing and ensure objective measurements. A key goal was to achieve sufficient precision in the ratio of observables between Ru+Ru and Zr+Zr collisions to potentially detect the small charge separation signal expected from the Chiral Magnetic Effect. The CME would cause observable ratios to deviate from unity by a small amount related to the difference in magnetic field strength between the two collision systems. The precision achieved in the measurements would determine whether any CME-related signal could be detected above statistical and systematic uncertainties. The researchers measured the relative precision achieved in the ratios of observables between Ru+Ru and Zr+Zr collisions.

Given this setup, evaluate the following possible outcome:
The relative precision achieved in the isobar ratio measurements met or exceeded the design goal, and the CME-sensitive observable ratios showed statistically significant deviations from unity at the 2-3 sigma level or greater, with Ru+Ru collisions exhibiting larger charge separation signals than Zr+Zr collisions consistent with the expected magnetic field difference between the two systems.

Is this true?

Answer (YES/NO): NO